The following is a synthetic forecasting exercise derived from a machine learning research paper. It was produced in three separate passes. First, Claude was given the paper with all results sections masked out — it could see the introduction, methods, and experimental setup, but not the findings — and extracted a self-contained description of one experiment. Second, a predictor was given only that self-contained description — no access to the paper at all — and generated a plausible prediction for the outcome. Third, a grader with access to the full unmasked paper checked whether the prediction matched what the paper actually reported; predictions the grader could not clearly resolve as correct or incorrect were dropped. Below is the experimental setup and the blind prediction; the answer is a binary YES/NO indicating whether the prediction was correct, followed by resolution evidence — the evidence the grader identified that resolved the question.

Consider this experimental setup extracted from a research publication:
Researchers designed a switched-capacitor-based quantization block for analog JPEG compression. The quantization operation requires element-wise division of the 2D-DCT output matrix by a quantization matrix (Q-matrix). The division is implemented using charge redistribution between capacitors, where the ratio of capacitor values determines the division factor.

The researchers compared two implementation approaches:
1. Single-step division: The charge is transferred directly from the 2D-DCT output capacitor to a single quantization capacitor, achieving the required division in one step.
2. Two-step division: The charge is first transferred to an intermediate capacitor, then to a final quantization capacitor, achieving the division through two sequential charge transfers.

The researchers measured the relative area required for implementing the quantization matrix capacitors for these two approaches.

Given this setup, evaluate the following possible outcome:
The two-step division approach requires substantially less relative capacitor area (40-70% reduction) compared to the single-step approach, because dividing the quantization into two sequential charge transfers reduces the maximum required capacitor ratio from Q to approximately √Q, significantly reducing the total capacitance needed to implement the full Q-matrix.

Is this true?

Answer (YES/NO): NO